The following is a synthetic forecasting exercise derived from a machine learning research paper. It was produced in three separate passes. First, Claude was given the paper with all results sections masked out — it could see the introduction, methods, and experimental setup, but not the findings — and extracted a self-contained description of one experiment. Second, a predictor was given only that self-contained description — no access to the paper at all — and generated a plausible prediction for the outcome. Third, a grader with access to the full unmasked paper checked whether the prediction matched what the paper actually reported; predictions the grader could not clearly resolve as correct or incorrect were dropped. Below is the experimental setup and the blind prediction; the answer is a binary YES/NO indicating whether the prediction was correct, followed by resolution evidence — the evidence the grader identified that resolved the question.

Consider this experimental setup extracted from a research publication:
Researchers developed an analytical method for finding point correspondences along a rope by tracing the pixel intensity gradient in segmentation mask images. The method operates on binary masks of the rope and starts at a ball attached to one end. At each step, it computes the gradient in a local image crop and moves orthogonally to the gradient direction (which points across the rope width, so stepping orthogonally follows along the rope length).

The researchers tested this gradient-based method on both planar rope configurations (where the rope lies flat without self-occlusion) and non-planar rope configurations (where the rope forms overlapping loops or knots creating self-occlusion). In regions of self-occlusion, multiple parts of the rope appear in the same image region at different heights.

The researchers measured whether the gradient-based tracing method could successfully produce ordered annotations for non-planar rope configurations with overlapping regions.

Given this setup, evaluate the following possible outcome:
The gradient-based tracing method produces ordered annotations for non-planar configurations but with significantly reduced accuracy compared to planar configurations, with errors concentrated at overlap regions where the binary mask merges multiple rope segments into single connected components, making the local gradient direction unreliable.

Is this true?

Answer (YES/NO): NO